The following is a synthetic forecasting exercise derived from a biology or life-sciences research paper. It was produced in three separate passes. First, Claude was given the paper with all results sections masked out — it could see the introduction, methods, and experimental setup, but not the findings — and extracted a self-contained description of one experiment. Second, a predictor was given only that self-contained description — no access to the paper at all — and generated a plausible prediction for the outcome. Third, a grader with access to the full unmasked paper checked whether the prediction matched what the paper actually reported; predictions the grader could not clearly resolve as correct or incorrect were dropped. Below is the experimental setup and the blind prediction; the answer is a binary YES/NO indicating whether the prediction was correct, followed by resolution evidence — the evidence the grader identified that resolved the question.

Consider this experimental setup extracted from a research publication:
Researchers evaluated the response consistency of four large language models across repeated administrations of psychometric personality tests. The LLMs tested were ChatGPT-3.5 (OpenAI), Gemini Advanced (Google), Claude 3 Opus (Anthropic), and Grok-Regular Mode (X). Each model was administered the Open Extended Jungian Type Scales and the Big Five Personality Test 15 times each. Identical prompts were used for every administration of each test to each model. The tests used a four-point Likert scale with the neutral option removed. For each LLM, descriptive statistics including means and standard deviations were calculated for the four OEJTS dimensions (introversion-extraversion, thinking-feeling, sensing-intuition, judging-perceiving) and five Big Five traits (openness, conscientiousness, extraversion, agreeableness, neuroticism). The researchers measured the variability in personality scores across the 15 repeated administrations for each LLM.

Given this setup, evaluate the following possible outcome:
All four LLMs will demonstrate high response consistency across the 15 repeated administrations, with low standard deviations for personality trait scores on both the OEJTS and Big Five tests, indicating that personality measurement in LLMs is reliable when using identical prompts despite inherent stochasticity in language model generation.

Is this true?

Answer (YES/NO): NO